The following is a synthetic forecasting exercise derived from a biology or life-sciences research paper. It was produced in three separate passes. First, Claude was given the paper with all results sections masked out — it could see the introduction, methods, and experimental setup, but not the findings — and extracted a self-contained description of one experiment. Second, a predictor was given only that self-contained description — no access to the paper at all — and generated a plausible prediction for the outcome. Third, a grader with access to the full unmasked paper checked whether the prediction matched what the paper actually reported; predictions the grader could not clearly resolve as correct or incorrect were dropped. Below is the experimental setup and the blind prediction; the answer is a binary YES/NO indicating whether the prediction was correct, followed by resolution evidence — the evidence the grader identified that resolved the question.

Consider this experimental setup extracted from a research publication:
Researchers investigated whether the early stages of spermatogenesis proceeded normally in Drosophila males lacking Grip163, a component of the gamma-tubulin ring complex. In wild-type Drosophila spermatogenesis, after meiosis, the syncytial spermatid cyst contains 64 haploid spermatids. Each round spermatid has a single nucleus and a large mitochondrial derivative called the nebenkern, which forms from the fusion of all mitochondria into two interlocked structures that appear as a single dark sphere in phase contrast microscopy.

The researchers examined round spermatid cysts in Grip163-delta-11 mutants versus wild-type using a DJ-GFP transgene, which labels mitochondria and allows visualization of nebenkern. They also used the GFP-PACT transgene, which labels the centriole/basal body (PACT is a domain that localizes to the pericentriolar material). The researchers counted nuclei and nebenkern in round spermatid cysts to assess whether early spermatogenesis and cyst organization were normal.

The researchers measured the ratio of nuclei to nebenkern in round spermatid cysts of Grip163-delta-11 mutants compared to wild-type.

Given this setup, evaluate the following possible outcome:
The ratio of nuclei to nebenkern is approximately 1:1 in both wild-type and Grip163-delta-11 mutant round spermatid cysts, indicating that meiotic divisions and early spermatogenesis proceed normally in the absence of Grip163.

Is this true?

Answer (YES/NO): NO